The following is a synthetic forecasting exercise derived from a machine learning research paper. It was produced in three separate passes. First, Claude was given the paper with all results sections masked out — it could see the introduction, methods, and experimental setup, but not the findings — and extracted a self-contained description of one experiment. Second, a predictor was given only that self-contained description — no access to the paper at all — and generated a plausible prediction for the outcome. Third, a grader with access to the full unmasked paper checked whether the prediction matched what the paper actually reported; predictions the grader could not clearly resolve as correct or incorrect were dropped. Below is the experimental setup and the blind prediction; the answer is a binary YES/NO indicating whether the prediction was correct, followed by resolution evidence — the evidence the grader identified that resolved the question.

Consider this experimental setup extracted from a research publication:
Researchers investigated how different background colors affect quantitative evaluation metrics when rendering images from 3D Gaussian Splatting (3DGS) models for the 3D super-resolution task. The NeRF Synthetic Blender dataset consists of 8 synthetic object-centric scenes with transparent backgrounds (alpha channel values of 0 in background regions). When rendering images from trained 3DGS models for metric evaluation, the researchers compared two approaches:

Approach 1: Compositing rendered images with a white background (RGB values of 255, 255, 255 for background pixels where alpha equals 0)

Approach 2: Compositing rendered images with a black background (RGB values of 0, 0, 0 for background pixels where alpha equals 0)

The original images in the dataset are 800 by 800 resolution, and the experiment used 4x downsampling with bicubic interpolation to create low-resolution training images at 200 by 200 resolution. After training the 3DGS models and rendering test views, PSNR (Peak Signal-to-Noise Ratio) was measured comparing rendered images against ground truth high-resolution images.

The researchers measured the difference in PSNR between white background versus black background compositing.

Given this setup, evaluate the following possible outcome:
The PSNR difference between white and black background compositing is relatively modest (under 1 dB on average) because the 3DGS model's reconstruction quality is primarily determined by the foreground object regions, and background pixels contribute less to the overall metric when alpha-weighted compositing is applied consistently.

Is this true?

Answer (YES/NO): YES